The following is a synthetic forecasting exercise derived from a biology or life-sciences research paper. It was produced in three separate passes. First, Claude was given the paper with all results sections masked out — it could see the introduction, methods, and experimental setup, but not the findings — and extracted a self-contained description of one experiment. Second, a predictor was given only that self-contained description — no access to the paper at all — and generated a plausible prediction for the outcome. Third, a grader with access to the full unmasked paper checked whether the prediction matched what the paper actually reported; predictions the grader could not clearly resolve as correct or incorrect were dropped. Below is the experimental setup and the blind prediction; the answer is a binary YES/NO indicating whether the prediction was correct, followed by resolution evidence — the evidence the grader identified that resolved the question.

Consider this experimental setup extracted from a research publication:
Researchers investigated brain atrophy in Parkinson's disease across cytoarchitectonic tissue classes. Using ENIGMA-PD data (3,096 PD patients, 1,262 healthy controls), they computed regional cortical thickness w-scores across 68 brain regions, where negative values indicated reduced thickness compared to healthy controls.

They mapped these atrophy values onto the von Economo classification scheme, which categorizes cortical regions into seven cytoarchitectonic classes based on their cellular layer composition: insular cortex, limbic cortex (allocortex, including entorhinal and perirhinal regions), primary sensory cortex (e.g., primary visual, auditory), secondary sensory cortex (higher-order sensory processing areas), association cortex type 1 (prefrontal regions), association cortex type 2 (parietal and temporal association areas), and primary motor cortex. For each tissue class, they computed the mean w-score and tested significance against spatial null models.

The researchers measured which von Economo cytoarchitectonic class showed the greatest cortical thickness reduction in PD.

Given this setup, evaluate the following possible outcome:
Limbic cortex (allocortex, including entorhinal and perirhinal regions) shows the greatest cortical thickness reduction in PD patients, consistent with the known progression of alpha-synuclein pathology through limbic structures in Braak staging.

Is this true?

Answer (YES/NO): NO